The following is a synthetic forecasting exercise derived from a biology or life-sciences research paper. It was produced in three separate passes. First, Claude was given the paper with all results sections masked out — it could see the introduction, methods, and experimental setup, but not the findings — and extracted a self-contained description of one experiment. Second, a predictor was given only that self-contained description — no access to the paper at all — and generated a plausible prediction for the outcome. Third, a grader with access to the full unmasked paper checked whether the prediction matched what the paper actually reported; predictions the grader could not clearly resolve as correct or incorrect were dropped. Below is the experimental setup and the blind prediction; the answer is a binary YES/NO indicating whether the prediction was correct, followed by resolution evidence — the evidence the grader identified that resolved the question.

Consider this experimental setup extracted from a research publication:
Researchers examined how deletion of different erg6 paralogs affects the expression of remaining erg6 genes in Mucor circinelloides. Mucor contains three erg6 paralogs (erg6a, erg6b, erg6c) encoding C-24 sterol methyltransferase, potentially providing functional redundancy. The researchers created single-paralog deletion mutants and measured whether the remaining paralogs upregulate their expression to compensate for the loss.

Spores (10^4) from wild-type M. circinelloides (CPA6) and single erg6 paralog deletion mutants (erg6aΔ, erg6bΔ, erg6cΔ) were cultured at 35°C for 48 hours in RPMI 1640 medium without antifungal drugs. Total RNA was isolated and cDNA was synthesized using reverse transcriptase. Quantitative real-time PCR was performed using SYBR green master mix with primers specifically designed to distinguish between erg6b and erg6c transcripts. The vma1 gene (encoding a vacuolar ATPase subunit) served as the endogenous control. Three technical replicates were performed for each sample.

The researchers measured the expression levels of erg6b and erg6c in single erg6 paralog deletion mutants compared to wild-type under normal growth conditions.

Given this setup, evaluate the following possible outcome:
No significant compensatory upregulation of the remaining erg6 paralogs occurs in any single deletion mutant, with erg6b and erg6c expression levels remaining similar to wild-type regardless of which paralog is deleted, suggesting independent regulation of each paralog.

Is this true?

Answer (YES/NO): NO